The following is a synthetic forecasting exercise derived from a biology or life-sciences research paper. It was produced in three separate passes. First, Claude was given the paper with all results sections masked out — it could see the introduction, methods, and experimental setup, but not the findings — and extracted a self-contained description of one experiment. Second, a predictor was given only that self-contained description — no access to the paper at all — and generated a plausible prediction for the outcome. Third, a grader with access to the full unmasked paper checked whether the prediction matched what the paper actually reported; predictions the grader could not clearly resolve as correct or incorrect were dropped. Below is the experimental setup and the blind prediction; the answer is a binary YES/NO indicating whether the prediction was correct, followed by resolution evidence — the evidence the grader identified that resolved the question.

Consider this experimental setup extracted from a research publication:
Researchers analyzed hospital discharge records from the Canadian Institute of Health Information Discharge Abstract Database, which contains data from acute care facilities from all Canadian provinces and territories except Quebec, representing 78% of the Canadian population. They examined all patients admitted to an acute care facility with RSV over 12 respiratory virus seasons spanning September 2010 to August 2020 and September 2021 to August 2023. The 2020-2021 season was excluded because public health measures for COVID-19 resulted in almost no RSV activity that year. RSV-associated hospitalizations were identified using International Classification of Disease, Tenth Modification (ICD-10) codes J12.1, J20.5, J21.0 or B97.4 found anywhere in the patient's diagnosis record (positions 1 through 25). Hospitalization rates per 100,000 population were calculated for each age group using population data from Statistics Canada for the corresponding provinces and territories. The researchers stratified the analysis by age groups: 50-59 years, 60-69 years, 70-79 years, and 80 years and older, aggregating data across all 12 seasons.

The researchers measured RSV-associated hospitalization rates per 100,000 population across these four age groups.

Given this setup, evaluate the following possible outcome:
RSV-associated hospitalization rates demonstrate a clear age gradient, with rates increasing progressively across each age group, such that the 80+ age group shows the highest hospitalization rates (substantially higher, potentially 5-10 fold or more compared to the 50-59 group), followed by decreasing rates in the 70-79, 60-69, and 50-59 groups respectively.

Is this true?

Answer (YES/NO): YES